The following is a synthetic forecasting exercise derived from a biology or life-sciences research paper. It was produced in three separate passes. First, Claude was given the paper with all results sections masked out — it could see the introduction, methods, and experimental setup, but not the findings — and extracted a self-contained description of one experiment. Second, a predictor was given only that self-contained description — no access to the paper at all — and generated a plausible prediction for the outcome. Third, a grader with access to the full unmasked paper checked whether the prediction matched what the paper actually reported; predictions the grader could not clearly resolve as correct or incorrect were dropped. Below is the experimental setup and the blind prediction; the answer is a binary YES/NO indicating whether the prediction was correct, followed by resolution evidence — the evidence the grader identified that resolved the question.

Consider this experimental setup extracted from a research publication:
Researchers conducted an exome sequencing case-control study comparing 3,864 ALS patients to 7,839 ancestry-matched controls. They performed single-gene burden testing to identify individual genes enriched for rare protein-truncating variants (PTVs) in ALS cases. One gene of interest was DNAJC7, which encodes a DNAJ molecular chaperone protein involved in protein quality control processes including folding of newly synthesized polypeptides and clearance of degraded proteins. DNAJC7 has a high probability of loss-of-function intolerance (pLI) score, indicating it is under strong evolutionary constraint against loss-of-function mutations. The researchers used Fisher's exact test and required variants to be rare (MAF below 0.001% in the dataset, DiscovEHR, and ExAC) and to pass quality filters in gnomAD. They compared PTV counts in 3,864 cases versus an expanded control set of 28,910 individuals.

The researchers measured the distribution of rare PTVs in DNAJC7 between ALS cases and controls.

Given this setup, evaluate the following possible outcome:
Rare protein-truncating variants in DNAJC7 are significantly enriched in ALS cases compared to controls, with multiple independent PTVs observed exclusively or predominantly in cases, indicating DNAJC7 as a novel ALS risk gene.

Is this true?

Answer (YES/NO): YES